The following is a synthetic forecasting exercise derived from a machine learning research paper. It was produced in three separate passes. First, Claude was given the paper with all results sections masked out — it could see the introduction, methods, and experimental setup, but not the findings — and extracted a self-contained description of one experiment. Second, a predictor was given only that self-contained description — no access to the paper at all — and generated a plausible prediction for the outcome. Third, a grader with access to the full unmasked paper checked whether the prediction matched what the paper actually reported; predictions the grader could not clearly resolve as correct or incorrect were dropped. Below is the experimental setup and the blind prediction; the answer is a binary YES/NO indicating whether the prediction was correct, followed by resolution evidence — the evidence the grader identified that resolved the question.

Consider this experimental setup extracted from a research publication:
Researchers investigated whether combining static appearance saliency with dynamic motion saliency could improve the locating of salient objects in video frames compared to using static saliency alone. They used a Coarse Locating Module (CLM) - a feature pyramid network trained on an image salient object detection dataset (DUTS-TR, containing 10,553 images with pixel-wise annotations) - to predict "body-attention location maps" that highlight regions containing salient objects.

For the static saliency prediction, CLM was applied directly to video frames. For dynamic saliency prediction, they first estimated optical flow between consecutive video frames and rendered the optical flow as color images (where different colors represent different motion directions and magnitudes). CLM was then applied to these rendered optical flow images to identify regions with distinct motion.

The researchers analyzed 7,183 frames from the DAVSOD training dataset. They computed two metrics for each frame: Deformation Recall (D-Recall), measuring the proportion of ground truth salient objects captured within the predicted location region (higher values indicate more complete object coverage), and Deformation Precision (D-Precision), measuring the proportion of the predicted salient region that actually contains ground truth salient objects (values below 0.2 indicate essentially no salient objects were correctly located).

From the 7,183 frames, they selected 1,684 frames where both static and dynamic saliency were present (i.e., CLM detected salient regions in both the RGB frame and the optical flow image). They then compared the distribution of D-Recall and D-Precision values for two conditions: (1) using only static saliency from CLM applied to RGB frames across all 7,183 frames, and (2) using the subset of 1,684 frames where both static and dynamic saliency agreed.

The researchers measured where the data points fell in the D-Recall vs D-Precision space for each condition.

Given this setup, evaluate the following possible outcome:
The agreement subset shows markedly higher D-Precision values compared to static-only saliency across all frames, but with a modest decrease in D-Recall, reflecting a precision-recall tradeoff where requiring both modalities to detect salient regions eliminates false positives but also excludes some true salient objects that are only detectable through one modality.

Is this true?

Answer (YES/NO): NO